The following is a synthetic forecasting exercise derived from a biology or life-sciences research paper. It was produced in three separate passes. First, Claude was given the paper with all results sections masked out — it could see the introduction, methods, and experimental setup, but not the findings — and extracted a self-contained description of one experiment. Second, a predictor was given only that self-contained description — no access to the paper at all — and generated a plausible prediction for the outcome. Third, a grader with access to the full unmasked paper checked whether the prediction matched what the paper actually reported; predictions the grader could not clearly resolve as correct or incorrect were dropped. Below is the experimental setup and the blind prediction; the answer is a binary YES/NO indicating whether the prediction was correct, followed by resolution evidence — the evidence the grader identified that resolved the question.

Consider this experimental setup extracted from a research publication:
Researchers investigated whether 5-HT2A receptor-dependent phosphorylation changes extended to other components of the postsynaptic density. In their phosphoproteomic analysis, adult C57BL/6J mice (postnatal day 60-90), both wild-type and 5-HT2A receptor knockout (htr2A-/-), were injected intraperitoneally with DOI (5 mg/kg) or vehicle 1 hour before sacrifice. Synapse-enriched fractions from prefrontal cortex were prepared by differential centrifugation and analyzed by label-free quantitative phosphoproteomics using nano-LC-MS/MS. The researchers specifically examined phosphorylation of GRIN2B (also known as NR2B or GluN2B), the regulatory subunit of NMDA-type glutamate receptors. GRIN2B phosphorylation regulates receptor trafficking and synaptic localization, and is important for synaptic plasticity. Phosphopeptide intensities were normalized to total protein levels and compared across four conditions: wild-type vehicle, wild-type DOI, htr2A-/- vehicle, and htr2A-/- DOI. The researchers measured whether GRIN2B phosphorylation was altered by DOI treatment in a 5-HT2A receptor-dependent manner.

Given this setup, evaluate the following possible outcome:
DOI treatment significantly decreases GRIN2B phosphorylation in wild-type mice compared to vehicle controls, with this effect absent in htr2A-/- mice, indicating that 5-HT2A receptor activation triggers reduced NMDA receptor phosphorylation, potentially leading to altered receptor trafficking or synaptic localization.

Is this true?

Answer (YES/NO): NO